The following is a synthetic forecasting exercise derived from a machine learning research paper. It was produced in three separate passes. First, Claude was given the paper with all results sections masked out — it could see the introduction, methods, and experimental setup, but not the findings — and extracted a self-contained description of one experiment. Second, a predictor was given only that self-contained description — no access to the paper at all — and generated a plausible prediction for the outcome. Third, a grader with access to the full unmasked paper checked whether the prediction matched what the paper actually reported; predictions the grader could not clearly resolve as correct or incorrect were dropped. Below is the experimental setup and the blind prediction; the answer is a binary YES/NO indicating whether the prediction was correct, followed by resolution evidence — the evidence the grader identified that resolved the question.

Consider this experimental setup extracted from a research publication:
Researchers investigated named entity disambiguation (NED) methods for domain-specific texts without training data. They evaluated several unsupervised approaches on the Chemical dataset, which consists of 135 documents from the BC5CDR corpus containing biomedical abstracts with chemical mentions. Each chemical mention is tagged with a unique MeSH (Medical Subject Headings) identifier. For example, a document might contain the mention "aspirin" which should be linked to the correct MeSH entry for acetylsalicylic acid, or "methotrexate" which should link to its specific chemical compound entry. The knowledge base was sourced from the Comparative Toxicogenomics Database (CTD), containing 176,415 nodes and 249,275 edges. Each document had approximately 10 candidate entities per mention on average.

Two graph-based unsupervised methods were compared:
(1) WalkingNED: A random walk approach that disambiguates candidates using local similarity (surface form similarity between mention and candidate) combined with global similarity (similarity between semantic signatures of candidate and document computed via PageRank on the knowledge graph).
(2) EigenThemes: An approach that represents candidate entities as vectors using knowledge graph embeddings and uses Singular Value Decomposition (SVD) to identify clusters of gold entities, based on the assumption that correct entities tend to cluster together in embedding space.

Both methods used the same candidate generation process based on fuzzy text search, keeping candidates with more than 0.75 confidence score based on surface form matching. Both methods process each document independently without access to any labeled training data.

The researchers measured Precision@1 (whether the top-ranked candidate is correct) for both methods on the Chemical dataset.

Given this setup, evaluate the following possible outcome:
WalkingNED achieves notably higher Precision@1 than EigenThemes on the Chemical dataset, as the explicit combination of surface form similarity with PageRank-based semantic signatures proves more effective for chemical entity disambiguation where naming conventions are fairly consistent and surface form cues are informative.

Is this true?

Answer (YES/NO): YES